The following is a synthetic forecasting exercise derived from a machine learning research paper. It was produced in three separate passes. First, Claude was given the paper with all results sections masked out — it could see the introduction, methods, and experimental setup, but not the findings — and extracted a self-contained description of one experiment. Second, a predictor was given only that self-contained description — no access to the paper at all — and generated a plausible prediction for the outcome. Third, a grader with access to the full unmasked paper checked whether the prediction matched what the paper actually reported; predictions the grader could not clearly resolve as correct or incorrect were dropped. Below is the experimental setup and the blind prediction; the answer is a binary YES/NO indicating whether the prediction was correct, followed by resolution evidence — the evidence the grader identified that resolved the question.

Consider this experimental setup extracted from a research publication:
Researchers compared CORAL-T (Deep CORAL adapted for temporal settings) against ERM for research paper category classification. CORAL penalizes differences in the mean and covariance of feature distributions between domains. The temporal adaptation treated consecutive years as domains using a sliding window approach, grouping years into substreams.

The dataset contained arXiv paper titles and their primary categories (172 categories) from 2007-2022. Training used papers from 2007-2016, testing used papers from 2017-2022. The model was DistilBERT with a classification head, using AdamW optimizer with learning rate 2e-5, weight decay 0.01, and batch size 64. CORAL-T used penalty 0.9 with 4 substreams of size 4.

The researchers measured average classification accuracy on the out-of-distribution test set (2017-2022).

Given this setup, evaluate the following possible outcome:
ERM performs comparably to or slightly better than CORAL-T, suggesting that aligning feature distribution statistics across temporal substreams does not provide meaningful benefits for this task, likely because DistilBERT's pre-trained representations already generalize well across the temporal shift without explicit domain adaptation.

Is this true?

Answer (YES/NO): NO